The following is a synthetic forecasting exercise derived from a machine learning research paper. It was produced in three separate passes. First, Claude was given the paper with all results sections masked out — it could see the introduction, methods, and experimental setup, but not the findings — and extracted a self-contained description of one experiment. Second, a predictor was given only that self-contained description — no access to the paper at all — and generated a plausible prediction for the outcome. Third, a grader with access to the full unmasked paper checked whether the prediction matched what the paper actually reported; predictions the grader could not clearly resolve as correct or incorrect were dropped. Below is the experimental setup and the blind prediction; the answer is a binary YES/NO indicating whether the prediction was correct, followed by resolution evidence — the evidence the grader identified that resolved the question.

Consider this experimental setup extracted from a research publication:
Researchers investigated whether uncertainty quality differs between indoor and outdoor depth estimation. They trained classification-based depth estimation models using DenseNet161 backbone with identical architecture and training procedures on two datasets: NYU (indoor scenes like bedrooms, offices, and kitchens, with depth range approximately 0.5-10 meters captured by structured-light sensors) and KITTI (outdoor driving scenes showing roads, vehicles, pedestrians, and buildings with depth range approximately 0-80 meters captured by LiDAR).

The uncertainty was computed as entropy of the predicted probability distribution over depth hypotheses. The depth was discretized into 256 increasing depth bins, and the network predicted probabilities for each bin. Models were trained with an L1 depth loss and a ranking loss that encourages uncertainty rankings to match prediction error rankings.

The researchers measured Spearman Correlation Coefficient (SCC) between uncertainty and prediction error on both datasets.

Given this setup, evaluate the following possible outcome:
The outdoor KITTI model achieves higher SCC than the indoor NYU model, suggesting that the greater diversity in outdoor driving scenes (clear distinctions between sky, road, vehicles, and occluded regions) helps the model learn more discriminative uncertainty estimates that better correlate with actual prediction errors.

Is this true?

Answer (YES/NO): YES